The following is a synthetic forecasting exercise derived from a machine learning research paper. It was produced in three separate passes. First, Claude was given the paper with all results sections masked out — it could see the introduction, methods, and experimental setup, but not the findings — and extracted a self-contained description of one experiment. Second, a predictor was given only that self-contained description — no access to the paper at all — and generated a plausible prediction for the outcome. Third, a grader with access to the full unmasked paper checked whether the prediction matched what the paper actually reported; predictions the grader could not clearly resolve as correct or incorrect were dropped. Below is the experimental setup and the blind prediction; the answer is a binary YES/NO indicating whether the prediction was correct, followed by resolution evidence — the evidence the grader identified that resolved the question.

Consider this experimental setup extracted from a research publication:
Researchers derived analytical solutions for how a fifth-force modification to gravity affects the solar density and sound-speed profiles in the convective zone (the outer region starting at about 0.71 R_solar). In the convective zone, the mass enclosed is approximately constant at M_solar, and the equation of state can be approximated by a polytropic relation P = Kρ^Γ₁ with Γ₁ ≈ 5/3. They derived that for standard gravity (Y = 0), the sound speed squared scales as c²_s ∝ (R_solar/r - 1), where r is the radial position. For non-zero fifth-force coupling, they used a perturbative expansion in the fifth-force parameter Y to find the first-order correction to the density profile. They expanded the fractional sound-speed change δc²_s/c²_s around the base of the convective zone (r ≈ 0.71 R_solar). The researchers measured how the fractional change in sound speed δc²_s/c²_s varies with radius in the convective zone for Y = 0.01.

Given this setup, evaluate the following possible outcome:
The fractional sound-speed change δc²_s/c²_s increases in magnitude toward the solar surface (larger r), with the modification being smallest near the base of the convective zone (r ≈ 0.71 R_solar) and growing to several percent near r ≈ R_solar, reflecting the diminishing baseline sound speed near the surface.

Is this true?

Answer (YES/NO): NO